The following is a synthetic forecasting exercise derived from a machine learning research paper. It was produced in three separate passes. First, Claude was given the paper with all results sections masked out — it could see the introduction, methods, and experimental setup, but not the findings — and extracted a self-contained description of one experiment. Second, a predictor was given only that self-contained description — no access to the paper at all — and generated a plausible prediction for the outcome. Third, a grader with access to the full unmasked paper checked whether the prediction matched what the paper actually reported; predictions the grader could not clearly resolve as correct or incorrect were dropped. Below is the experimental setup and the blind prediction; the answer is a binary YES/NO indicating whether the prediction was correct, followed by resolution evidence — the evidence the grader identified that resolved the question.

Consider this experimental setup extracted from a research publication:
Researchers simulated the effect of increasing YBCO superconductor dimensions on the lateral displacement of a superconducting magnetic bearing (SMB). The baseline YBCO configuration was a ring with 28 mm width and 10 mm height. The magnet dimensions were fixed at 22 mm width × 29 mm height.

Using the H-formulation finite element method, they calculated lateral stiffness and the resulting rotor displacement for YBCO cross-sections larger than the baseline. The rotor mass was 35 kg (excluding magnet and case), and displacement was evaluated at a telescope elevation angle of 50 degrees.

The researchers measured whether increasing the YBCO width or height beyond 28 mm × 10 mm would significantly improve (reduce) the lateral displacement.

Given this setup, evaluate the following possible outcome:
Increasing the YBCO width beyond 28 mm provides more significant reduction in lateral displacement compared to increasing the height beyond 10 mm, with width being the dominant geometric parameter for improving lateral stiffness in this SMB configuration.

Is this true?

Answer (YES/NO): NO